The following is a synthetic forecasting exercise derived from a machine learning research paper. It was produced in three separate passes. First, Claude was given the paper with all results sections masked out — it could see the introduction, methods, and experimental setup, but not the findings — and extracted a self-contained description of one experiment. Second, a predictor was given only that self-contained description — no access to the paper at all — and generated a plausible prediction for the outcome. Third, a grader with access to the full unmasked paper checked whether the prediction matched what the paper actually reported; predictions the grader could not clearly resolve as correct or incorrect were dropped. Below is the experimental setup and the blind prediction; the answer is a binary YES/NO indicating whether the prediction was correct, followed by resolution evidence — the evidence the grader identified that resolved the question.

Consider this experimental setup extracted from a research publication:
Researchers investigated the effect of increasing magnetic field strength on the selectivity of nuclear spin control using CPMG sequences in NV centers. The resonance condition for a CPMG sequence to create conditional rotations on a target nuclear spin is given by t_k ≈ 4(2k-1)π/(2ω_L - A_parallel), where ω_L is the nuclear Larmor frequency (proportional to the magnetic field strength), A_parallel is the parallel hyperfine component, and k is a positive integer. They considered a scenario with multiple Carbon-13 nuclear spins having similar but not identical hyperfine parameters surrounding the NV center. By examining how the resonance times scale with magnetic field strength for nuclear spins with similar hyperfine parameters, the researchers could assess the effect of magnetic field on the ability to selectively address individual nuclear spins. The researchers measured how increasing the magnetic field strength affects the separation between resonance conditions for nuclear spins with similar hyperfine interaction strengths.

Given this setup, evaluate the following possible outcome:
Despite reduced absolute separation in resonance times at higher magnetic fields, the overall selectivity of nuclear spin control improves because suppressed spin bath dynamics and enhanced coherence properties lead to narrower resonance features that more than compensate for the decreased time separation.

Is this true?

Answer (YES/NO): NO